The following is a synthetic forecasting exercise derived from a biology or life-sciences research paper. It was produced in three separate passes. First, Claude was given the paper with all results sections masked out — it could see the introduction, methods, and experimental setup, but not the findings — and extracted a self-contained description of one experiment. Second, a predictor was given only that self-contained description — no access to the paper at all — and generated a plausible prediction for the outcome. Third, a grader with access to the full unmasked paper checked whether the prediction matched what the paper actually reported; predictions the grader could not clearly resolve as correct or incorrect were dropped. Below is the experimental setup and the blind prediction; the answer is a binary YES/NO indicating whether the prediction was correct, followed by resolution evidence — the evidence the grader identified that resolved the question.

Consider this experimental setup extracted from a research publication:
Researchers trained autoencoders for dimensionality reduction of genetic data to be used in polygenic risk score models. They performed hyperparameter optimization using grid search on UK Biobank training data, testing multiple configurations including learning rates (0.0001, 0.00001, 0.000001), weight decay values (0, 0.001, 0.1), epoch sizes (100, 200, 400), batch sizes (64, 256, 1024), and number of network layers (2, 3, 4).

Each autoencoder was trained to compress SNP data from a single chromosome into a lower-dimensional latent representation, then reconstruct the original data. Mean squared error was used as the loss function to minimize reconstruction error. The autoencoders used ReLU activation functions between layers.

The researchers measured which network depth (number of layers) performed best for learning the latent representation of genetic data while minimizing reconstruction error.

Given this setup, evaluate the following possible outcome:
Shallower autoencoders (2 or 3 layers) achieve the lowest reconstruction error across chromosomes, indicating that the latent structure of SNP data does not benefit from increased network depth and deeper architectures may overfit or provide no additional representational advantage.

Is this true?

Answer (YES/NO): YES